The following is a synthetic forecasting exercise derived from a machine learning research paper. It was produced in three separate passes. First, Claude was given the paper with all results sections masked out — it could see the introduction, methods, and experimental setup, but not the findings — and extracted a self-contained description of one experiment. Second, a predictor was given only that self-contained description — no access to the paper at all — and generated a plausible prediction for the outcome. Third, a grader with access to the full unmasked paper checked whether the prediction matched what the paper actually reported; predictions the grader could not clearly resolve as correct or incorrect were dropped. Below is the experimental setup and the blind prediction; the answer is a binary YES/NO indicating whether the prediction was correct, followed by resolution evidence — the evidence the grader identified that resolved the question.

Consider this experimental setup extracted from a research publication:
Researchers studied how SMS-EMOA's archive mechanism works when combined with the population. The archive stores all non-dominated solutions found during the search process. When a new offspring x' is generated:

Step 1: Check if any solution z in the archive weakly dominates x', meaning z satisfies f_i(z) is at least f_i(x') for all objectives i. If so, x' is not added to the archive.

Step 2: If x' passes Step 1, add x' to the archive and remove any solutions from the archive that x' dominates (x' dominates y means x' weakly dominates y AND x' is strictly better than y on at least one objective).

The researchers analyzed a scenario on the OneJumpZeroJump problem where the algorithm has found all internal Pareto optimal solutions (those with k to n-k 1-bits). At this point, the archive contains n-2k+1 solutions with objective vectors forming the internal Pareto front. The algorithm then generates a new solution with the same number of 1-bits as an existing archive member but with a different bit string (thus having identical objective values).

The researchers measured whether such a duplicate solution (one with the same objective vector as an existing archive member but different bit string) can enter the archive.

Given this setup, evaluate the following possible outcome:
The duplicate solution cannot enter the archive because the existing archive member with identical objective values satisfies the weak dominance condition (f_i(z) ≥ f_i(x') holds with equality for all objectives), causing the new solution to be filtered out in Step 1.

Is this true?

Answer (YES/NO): YES